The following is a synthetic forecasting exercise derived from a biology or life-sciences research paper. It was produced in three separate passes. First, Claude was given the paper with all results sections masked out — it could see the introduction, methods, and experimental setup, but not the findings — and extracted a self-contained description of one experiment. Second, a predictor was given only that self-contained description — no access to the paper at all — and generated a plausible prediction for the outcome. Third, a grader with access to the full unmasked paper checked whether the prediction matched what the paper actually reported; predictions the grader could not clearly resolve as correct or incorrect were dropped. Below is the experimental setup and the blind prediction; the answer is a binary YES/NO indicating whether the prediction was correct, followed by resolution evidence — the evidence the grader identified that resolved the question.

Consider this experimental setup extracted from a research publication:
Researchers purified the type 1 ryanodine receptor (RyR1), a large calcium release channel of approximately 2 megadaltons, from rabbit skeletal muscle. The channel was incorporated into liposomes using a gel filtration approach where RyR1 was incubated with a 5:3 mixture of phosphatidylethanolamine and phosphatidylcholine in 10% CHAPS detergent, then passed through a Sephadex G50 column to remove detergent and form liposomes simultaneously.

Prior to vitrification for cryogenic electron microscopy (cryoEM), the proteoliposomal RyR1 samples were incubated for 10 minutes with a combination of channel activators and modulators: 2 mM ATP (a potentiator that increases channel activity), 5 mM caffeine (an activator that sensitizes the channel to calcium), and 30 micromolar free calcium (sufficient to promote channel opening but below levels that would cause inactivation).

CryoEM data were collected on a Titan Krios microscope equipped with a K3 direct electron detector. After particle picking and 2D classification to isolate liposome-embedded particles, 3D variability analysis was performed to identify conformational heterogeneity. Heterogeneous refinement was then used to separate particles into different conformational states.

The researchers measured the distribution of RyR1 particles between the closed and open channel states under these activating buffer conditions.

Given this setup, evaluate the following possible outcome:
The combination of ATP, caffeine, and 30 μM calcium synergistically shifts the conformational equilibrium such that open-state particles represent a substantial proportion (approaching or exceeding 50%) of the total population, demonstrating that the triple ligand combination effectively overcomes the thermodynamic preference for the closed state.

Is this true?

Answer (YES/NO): NO